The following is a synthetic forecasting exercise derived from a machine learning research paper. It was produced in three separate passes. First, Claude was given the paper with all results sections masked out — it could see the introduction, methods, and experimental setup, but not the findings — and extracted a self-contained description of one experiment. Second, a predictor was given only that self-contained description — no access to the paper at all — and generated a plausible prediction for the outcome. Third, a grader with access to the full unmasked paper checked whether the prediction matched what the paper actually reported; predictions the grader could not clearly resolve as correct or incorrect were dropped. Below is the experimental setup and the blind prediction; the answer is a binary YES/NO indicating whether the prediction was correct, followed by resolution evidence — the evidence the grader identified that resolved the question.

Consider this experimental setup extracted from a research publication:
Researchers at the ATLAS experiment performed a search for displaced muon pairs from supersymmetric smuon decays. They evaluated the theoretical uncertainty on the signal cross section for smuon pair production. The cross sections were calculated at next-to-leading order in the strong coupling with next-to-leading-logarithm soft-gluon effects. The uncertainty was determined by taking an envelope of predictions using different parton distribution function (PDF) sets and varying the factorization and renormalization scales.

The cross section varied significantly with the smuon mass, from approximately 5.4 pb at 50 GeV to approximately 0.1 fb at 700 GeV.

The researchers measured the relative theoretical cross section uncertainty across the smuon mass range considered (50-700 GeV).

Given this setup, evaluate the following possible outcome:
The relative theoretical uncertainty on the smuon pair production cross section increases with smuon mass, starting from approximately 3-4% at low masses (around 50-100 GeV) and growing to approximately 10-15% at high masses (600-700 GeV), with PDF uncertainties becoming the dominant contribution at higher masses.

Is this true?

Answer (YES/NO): NO